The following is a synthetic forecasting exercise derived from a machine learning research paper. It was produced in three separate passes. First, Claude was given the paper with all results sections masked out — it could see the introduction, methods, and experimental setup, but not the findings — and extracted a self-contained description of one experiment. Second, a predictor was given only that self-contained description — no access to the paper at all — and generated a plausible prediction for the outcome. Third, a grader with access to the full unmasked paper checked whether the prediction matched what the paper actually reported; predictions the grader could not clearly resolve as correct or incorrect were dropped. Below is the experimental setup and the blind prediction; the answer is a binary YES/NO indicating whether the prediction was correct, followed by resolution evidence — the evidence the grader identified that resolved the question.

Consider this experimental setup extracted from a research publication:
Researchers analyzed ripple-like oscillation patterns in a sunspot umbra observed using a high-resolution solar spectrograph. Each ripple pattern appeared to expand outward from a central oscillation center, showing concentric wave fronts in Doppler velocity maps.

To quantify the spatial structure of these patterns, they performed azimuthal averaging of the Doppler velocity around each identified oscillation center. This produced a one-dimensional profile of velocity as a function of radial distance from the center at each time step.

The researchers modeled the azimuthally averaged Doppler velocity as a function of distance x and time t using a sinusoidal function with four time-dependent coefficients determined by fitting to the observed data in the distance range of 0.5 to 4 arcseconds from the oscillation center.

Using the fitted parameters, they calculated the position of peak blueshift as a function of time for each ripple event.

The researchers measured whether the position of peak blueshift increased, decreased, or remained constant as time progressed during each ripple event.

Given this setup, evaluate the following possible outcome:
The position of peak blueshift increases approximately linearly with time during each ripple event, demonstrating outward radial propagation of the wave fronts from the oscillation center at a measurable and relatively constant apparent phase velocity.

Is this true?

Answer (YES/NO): NO